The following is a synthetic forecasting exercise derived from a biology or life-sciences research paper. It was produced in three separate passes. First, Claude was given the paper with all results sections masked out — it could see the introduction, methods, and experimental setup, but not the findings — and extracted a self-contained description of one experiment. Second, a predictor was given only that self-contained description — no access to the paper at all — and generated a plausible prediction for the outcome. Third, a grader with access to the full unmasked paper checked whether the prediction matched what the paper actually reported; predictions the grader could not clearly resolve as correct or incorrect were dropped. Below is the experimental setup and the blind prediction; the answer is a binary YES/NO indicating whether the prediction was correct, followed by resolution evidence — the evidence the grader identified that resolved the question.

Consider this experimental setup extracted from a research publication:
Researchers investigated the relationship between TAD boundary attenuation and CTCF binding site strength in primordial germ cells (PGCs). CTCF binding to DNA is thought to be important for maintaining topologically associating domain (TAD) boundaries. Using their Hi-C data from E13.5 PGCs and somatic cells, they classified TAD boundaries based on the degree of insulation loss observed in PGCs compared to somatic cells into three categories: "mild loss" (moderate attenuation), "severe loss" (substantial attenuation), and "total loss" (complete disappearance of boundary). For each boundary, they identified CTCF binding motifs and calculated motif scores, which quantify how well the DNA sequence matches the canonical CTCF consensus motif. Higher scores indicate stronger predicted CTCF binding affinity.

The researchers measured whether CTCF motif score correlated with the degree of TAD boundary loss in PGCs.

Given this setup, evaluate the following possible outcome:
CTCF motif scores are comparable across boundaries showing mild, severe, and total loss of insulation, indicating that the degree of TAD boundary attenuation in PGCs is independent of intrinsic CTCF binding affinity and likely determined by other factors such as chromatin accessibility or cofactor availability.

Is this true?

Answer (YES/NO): NO